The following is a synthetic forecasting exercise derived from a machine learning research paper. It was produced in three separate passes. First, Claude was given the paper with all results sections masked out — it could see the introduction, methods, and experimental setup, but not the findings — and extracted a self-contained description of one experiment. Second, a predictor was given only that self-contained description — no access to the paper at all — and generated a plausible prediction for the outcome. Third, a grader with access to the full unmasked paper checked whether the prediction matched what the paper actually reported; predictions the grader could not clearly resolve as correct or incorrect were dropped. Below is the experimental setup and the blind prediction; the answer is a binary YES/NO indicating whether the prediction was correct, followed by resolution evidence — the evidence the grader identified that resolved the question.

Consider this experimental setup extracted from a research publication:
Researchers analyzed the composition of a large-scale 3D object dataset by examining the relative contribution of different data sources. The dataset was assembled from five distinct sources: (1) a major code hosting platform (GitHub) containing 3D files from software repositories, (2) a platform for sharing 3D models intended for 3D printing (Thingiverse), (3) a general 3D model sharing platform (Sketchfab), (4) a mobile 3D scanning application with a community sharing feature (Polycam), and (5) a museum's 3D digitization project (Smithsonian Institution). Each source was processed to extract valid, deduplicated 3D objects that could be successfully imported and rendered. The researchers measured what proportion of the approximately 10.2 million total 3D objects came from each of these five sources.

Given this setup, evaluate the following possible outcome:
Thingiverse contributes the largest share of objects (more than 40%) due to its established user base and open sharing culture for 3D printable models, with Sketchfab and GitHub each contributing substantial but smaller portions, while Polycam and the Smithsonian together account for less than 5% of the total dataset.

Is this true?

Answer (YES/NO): NO